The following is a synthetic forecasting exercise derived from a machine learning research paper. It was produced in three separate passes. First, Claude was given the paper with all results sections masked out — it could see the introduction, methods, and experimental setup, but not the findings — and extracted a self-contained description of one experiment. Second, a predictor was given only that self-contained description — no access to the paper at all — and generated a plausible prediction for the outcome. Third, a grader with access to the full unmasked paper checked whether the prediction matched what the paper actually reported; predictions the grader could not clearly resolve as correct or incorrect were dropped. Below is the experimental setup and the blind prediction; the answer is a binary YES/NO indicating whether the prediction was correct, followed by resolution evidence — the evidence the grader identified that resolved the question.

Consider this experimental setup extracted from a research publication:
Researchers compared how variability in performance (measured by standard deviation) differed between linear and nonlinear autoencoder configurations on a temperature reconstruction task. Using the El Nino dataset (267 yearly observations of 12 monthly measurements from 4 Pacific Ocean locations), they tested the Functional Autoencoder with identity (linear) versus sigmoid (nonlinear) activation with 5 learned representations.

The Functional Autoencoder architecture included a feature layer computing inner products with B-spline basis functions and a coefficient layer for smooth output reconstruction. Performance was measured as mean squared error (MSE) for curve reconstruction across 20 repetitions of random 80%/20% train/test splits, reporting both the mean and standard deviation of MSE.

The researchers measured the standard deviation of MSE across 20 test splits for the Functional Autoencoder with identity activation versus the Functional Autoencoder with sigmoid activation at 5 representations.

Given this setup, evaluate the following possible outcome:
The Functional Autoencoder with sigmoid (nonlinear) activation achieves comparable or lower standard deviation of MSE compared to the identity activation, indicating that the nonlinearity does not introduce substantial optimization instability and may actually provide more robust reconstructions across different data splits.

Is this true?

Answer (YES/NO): NO